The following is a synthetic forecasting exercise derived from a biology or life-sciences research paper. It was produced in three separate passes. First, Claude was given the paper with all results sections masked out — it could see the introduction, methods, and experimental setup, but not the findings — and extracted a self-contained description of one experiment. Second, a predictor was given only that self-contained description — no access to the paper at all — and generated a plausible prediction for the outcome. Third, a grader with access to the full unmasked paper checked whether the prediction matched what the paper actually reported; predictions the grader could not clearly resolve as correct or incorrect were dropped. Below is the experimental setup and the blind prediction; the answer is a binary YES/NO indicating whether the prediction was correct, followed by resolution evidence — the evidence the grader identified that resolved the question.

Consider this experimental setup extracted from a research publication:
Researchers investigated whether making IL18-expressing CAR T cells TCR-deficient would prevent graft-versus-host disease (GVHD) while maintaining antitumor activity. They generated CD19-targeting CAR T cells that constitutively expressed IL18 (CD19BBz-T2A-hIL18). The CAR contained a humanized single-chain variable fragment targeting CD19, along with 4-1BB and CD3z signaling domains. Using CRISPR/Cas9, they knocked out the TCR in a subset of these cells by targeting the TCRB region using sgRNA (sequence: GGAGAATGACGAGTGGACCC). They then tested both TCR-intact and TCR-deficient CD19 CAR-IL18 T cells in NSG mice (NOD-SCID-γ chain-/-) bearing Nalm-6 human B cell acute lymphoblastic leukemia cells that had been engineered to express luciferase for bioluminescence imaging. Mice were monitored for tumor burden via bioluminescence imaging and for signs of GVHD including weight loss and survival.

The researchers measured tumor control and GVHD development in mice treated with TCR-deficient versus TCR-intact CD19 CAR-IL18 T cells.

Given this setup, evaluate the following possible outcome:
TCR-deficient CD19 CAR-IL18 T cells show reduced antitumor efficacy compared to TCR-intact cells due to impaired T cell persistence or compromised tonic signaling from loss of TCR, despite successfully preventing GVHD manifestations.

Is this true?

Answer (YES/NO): NO